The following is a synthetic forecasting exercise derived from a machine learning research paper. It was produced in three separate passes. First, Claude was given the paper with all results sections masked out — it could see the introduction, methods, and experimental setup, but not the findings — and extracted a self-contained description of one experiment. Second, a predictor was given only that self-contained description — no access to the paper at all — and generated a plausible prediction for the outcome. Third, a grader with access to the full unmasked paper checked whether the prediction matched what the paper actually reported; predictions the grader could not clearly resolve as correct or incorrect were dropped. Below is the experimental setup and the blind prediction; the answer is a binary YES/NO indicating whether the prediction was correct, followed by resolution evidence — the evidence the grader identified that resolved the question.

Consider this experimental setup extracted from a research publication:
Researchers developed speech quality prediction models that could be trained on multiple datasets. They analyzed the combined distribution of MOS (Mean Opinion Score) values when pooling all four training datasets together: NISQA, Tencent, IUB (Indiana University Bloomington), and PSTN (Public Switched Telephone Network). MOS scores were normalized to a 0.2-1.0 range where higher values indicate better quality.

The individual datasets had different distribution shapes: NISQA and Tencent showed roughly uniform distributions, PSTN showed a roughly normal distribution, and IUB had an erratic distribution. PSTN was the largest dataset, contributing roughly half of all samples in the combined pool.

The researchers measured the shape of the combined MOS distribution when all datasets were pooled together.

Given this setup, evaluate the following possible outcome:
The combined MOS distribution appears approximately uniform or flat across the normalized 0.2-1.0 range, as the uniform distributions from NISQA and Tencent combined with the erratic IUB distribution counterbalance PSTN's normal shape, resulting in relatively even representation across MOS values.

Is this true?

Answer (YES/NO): NO